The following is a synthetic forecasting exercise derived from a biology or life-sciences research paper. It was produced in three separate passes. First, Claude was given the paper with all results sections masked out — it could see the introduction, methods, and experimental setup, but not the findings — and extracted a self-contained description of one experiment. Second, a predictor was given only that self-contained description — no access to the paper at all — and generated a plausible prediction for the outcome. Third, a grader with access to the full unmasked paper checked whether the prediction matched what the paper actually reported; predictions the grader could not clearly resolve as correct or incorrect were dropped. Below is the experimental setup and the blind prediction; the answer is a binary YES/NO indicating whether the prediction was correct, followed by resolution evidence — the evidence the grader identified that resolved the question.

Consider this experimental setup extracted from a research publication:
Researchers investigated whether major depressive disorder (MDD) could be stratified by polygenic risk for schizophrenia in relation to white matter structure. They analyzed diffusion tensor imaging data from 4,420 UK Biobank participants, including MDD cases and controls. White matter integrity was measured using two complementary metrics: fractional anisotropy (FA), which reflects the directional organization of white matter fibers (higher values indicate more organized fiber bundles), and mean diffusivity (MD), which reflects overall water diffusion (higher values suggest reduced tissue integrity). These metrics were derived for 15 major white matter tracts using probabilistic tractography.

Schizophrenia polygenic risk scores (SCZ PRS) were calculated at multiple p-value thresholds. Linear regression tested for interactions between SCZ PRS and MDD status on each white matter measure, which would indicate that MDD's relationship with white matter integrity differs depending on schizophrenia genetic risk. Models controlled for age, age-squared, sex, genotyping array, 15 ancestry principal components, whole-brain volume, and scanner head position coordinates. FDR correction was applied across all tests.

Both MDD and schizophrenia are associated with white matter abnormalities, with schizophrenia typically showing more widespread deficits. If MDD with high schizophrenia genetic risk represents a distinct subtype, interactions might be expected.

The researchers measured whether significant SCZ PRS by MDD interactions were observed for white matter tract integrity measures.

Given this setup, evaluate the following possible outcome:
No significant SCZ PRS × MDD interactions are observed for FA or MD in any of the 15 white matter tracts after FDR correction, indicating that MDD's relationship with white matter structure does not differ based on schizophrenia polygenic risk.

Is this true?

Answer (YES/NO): YES